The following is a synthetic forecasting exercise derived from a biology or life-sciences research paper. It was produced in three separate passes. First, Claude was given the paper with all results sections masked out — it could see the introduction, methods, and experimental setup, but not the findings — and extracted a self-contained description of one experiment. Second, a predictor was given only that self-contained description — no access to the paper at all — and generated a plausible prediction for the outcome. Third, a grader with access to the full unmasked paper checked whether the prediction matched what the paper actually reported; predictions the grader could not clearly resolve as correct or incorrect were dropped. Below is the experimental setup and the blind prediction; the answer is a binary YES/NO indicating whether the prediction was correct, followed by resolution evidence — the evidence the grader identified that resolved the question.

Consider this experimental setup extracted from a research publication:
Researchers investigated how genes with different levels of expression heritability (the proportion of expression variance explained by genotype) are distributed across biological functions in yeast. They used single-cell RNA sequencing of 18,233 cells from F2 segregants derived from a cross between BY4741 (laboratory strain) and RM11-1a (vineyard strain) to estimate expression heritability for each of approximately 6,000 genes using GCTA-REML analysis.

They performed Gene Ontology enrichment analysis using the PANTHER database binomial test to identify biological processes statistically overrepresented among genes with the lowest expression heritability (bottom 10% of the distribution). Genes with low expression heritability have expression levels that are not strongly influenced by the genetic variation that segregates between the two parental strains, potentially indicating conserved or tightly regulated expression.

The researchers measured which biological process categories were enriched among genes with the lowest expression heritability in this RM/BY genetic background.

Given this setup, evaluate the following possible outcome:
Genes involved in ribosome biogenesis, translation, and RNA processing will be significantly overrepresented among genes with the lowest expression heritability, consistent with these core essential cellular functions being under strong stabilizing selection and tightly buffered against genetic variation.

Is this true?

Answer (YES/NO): NO